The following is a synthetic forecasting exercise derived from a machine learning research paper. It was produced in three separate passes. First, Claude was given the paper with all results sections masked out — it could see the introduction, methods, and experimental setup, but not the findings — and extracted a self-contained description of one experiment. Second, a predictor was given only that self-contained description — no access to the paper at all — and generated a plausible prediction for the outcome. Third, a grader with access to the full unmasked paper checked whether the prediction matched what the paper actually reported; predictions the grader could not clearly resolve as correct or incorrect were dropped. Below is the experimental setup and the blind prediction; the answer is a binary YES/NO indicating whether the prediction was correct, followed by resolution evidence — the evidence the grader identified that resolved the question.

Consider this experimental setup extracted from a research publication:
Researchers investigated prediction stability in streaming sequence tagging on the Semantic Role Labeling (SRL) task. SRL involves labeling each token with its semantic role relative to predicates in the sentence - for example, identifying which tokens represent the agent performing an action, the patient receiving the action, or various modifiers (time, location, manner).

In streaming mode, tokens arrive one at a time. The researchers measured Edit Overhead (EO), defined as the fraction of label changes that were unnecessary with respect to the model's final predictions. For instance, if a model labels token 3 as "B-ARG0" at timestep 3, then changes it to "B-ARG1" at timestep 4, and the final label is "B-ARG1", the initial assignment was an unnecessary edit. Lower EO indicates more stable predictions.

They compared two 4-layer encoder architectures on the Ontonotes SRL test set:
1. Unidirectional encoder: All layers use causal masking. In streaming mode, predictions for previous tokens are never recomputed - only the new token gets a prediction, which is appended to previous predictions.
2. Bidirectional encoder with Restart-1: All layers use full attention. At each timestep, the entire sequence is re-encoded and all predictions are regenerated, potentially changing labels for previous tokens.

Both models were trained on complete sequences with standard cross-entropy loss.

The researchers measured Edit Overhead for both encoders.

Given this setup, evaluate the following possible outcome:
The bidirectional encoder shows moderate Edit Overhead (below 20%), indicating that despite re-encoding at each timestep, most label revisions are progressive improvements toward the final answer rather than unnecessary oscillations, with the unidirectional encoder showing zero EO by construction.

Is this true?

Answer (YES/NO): NO